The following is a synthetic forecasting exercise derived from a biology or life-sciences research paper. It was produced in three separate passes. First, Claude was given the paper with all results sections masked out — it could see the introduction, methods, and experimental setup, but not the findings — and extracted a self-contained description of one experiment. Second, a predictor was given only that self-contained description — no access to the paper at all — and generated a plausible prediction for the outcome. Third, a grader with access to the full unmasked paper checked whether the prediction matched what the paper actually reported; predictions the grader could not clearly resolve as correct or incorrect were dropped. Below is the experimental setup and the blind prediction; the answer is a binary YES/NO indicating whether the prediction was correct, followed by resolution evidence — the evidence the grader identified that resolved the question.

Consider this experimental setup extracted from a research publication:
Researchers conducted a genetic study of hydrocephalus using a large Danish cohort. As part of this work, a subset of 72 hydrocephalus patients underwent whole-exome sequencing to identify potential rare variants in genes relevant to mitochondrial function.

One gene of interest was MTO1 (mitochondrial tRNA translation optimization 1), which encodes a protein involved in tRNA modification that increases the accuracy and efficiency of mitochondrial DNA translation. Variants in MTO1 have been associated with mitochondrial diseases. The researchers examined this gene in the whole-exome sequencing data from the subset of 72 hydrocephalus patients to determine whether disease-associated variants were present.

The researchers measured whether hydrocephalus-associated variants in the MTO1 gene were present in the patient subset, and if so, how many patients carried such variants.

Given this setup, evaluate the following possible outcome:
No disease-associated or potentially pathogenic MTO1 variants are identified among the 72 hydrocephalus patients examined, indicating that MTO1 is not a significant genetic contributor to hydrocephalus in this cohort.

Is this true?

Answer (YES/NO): NO